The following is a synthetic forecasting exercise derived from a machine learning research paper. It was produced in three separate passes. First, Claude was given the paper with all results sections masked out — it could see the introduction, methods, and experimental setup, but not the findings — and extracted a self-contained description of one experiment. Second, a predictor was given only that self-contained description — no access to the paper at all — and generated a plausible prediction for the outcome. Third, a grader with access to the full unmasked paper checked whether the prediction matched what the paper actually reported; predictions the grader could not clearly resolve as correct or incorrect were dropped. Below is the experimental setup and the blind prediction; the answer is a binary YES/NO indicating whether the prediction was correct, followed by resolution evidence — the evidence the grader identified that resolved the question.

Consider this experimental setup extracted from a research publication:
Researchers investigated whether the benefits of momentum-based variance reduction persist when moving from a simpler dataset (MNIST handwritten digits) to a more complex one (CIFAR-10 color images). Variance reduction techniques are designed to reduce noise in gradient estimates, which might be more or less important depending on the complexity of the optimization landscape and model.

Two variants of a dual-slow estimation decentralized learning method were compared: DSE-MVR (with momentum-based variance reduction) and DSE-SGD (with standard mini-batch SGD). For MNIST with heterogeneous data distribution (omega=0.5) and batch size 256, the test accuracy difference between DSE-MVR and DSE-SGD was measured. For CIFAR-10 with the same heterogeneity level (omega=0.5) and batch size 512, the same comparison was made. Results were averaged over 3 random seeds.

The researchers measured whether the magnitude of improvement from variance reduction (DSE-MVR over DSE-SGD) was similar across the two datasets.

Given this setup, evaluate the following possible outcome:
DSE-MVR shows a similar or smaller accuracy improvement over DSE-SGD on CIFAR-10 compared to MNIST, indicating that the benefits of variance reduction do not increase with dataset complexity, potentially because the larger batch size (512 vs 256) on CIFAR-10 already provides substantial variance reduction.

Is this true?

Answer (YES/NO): NO